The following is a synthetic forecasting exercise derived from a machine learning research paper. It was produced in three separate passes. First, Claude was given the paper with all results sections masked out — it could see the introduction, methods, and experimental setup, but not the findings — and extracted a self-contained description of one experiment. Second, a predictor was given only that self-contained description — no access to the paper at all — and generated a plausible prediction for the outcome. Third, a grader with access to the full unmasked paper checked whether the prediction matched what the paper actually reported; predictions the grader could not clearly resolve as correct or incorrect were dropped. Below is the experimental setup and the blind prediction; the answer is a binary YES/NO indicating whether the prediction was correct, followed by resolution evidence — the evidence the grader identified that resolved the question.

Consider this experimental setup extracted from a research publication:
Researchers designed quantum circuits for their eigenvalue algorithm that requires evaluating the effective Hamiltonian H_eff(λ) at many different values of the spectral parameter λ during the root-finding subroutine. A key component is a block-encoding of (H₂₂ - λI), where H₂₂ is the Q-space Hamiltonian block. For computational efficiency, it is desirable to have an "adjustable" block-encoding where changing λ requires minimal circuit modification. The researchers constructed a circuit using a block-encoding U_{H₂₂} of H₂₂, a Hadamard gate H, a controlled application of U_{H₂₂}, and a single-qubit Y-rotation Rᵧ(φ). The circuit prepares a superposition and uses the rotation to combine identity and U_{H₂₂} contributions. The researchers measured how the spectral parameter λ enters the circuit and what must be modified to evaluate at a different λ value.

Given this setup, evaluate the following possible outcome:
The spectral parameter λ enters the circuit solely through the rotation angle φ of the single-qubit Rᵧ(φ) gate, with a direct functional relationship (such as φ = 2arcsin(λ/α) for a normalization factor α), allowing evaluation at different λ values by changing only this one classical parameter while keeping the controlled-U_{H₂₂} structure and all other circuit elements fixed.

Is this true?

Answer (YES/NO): YES